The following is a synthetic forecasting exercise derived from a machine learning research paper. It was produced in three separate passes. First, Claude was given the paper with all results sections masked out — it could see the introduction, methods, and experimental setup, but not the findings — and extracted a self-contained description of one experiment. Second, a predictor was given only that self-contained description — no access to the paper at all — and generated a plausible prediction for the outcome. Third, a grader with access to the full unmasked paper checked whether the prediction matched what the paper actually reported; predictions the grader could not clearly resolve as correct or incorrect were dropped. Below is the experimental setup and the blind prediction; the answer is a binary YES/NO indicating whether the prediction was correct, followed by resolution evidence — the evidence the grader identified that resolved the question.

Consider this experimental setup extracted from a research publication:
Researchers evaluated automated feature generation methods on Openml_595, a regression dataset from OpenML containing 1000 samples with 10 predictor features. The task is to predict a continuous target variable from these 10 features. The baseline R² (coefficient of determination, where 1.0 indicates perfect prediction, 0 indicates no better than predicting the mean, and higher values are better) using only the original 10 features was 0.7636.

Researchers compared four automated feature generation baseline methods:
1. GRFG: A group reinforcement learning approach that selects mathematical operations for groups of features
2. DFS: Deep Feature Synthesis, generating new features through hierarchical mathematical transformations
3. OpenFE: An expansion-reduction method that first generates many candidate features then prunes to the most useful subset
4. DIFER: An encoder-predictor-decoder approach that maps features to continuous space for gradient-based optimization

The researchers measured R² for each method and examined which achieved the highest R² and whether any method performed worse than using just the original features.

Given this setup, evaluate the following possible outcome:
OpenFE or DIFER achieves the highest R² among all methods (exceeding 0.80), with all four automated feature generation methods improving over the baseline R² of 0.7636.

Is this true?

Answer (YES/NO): NO